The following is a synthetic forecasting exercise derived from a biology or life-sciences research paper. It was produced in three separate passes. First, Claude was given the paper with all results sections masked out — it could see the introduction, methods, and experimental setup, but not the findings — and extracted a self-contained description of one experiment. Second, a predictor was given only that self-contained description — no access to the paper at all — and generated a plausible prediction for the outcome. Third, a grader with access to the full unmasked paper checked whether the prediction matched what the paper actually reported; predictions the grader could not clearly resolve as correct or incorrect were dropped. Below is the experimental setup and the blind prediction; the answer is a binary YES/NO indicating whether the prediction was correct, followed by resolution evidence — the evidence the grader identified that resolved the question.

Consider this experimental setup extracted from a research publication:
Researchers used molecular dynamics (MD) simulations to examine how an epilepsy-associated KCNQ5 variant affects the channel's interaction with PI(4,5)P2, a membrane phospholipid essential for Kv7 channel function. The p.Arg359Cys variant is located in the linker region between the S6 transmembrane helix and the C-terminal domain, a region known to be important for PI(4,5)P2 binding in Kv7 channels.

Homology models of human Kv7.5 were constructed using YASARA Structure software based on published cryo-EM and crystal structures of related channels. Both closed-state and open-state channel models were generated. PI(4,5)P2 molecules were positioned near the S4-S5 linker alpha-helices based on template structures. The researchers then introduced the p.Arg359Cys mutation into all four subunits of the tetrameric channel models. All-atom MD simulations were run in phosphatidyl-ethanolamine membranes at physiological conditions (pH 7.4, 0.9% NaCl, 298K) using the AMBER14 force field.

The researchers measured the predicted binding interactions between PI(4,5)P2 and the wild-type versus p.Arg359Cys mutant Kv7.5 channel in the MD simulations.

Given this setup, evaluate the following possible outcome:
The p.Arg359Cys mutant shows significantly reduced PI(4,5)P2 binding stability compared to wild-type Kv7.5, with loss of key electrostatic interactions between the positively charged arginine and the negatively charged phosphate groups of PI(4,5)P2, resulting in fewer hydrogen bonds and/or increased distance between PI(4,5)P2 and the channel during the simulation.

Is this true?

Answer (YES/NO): NO